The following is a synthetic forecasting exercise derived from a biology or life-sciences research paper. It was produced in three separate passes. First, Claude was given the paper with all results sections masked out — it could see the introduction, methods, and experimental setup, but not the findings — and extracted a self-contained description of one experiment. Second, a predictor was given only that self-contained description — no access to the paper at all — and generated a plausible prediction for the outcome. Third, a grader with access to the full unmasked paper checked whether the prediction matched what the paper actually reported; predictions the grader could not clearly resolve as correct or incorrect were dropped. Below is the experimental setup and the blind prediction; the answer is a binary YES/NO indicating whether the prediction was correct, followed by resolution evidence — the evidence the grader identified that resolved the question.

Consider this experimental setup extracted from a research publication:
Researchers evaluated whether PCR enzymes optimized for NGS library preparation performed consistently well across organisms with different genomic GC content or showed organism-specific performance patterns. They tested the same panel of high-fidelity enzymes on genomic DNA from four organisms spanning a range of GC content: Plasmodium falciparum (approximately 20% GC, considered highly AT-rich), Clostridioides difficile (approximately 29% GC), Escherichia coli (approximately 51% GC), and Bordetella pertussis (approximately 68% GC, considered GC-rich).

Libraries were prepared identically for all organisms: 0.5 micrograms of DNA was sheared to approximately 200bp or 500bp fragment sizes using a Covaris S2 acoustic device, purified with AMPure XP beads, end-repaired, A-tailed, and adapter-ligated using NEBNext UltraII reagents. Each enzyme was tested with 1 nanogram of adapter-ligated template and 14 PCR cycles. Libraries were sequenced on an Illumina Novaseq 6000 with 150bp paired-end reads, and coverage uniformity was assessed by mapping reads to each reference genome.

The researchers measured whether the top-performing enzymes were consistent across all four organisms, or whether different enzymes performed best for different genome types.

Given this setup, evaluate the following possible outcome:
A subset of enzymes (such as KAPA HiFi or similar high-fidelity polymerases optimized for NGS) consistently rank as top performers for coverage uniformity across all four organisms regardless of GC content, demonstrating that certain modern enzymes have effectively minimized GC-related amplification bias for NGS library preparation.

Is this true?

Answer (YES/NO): NO